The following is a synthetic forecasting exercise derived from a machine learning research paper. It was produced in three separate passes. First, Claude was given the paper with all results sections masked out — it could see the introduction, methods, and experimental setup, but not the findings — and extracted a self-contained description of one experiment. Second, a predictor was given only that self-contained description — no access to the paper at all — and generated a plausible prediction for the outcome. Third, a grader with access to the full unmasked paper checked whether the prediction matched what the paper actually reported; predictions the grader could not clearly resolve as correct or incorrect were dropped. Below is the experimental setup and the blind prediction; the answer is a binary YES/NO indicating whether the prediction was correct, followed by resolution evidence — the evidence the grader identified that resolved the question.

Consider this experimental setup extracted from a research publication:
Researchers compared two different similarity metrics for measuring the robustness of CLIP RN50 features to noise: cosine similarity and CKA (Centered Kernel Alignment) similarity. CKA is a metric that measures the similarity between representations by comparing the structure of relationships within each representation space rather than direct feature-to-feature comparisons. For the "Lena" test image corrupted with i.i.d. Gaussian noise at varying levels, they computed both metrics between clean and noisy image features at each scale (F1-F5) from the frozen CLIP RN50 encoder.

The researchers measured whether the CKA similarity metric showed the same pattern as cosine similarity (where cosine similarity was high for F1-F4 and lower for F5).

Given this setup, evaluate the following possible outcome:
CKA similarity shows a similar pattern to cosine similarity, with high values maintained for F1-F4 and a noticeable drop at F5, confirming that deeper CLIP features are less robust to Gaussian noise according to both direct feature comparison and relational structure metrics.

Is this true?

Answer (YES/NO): YES